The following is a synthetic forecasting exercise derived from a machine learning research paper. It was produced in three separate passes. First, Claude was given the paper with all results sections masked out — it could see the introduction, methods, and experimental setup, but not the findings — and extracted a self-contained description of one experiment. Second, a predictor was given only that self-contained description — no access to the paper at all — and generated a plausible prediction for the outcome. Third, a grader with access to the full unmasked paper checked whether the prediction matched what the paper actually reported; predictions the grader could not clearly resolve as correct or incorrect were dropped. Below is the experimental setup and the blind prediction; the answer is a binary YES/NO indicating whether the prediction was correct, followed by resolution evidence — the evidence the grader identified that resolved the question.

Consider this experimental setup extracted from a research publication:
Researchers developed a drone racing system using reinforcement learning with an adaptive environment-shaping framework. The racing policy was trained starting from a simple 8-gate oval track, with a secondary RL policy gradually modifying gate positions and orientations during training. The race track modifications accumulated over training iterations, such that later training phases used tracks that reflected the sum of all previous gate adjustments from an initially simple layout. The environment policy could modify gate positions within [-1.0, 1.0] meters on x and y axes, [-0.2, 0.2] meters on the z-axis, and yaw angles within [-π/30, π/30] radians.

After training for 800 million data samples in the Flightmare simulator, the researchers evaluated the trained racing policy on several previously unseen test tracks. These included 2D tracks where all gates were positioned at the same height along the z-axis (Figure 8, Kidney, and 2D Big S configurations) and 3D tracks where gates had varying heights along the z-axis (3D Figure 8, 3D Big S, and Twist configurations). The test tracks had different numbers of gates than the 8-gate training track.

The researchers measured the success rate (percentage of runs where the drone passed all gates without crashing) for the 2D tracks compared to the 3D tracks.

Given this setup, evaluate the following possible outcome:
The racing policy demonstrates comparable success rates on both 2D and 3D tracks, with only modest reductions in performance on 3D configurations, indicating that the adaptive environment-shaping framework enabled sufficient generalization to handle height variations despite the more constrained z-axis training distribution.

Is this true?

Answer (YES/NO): NO